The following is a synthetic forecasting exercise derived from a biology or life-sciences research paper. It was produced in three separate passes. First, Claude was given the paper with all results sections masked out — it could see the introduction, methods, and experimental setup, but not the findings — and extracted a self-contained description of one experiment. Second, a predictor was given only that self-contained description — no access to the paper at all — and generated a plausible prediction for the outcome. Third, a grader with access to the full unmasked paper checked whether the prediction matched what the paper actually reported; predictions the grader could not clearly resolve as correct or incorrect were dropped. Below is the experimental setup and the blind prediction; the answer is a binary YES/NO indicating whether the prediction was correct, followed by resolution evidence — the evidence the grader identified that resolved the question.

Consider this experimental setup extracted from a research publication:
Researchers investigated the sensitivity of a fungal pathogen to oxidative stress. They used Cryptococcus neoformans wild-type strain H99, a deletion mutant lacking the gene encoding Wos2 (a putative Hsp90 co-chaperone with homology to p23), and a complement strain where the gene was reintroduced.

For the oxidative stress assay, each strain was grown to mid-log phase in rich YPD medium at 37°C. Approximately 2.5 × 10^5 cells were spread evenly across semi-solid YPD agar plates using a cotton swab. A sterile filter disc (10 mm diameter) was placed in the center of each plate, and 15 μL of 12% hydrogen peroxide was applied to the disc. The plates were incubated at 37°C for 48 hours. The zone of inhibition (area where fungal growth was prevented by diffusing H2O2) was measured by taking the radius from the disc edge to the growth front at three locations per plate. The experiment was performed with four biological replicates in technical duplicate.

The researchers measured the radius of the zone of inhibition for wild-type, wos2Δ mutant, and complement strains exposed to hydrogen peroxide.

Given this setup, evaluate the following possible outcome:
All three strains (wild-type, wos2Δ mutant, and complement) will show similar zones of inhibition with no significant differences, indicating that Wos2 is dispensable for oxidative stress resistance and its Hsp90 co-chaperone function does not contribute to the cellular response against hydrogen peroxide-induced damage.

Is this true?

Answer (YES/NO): NO